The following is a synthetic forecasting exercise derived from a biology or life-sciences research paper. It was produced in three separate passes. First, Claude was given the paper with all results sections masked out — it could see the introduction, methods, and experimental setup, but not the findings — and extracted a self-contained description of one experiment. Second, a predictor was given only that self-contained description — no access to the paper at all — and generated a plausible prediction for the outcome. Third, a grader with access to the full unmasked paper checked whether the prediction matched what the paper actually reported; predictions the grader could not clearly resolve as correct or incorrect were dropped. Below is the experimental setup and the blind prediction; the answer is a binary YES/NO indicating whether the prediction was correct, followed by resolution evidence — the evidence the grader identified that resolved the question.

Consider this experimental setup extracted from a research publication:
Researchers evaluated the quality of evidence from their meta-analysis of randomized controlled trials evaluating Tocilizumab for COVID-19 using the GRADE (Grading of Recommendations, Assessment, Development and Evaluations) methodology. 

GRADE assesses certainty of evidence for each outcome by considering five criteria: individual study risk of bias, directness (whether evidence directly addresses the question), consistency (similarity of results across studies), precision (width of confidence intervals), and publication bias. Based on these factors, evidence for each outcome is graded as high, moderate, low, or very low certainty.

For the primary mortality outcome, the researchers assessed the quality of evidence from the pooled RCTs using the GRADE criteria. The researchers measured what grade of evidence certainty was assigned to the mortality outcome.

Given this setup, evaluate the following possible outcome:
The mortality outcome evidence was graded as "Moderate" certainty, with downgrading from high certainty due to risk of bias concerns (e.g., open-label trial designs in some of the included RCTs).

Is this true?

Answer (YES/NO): NO